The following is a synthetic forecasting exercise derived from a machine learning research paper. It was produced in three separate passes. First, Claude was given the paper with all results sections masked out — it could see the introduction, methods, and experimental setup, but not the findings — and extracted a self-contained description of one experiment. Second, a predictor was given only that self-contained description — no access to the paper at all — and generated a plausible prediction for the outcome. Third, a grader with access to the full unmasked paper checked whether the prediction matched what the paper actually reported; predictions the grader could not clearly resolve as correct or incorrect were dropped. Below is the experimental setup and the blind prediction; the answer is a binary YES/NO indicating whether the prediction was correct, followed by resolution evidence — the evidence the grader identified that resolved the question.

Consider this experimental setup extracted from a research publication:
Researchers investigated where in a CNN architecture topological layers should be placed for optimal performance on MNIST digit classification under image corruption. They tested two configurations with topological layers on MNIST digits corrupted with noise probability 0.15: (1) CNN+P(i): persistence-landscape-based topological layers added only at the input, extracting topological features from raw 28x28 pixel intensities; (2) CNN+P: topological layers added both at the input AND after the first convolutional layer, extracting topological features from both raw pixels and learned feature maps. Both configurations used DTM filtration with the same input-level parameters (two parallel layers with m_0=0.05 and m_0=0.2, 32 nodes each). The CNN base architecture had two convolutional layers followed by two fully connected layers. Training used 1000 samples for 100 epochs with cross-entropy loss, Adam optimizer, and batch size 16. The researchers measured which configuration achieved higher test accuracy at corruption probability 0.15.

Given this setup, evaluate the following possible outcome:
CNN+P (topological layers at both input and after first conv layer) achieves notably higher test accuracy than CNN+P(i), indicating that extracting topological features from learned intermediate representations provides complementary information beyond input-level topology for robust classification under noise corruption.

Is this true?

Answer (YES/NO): YES